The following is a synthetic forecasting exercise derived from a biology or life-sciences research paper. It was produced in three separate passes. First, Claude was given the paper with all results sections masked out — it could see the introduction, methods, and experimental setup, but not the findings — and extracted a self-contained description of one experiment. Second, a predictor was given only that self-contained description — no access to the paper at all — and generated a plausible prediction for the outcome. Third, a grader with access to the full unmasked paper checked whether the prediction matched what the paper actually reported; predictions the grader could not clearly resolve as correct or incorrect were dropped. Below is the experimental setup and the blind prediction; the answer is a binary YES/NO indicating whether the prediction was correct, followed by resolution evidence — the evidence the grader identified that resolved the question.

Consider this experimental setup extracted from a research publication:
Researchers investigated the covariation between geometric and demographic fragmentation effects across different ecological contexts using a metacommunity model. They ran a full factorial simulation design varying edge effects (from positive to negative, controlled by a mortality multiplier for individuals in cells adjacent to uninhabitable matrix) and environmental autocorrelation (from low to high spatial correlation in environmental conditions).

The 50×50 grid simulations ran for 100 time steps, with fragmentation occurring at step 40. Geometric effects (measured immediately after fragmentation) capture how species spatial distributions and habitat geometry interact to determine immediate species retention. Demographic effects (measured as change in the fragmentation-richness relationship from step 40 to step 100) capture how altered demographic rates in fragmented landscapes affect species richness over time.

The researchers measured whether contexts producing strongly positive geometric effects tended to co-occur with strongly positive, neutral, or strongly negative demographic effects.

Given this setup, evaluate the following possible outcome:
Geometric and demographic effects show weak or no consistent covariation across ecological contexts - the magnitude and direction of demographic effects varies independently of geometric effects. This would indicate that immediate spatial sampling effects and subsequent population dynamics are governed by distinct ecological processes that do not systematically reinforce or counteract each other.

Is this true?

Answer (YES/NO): NO